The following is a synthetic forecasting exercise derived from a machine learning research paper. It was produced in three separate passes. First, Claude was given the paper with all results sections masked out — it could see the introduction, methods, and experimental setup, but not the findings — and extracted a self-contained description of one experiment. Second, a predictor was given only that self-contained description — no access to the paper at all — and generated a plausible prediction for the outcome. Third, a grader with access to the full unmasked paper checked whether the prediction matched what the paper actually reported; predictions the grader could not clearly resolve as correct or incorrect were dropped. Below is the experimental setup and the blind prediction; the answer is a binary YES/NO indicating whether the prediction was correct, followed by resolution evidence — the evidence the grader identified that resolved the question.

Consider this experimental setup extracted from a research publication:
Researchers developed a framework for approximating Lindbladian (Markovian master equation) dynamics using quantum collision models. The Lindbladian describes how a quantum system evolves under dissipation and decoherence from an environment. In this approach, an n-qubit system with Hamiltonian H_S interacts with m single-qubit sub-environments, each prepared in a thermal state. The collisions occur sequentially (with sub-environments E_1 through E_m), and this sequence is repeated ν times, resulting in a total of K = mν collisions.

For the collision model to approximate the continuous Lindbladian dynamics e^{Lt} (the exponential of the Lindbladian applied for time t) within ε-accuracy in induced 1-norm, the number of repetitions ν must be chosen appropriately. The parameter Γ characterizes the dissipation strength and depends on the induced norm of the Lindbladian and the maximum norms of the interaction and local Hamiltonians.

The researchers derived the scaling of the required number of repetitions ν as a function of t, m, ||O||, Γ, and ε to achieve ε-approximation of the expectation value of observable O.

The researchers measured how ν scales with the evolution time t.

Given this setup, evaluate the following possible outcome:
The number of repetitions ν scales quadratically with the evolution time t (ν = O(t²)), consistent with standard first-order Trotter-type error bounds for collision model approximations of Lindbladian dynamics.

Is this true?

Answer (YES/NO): YES